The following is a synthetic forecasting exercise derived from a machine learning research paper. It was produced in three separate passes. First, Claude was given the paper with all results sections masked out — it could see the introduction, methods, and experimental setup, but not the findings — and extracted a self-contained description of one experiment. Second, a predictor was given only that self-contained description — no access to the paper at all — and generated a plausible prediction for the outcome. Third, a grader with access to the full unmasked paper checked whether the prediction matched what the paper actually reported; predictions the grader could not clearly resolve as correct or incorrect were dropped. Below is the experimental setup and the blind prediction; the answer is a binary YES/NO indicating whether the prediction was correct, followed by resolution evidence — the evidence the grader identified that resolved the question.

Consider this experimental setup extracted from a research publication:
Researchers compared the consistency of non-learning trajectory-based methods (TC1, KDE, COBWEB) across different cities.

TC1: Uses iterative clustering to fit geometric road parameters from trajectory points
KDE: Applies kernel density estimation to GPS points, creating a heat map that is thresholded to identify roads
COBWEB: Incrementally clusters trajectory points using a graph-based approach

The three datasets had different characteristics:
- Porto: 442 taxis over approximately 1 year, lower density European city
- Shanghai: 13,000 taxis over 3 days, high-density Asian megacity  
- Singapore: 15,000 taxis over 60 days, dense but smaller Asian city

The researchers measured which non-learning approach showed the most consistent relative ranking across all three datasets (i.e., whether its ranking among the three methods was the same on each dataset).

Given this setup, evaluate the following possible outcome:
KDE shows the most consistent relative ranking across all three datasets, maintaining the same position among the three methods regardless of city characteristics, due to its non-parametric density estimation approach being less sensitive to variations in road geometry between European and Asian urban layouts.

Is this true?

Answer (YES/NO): NO